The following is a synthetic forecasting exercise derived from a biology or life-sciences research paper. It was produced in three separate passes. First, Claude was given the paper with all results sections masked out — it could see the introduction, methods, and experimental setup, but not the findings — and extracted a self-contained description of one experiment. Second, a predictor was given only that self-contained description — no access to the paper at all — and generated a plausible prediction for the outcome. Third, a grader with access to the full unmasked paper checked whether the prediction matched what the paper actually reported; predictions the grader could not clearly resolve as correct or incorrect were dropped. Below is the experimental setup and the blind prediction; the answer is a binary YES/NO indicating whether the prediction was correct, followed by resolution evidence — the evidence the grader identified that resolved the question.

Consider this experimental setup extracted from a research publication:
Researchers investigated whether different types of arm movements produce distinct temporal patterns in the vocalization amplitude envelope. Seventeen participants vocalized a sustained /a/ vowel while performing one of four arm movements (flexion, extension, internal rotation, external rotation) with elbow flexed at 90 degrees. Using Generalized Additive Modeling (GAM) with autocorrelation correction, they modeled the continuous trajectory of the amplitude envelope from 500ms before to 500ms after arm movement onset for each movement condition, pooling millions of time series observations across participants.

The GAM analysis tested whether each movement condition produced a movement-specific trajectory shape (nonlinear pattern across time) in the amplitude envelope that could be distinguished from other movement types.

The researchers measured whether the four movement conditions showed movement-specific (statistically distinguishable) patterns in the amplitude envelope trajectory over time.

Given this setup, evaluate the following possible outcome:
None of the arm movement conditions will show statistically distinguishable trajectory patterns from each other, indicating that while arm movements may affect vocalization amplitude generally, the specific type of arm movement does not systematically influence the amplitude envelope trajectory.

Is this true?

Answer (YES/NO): NO